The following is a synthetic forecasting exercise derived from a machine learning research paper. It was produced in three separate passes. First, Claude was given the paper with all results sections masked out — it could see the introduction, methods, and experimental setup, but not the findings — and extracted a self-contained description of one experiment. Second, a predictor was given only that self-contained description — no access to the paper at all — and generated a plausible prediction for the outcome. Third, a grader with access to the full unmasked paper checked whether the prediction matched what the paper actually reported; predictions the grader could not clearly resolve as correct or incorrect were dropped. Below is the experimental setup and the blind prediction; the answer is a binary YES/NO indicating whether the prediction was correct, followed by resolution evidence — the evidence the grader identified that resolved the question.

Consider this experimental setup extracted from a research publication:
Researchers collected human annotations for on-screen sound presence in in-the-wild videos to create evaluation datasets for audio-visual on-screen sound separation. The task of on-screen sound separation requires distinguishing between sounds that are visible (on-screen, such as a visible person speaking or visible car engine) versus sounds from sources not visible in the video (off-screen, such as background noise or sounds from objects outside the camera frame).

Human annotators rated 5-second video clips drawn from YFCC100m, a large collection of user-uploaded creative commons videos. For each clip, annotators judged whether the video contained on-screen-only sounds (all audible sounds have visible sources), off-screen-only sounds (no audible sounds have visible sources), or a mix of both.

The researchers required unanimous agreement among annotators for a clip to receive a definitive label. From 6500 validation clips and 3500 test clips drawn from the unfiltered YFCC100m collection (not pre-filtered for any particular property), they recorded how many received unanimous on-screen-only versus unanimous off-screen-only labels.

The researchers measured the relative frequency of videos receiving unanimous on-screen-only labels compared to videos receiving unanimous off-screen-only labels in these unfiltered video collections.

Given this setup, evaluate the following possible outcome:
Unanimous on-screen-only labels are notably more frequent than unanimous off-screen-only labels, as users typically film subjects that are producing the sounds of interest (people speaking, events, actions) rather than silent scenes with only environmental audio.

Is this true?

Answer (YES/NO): NO